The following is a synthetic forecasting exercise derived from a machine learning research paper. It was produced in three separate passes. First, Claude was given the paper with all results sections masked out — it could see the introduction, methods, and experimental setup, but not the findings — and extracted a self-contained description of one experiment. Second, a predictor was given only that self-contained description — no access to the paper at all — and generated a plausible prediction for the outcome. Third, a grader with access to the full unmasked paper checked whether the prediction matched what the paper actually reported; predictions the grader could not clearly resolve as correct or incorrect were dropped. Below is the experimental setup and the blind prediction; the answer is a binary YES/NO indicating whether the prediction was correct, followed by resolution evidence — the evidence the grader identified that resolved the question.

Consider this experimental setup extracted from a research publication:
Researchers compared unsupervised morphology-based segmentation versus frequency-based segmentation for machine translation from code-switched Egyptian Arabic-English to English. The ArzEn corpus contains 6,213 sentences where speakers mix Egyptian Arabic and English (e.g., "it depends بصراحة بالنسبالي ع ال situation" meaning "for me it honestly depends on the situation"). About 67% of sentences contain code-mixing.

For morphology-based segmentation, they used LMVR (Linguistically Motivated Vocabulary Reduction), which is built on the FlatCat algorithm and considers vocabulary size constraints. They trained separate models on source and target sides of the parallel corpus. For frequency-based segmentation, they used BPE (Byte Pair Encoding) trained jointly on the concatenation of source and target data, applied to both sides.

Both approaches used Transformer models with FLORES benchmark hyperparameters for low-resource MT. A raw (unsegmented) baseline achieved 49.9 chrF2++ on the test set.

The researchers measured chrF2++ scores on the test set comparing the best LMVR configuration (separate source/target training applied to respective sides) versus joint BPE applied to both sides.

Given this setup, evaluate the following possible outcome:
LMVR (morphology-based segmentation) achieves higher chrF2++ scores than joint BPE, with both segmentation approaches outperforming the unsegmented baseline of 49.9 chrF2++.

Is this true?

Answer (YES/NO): NO